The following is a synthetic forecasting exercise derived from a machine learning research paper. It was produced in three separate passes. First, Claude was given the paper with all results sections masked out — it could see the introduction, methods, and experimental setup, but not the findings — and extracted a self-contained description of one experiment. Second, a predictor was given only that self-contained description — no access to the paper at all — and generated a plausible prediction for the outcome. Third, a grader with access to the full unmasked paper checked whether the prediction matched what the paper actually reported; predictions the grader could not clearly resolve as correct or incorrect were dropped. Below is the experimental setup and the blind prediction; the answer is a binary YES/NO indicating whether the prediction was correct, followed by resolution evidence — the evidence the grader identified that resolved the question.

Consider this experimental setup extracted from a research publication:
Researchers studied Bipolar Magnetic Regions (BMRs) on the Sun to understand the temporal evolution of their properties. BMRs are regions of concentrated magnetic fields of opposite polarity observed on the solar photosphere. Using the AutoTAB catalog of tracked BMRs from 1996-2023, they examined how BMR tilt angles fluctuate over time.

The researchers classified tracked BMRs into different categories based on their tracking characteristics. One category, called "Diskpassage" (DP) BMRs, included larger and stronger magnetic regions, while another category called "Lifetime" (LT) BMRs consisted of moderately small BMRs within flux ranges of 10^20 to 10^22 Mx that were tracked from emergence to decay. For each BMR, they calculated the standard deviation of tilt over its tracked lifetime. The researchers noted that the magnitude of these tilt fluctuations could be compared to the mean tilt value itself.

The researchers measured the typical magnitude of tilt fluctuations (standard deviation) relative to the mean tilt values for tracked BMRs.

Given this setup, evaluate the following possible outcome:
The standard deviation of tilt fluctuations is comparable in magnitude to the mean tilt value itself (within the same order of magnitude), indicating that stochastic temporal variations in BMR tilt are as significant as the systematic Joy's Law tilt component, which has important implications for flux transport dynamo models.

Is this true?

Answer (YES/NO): YES